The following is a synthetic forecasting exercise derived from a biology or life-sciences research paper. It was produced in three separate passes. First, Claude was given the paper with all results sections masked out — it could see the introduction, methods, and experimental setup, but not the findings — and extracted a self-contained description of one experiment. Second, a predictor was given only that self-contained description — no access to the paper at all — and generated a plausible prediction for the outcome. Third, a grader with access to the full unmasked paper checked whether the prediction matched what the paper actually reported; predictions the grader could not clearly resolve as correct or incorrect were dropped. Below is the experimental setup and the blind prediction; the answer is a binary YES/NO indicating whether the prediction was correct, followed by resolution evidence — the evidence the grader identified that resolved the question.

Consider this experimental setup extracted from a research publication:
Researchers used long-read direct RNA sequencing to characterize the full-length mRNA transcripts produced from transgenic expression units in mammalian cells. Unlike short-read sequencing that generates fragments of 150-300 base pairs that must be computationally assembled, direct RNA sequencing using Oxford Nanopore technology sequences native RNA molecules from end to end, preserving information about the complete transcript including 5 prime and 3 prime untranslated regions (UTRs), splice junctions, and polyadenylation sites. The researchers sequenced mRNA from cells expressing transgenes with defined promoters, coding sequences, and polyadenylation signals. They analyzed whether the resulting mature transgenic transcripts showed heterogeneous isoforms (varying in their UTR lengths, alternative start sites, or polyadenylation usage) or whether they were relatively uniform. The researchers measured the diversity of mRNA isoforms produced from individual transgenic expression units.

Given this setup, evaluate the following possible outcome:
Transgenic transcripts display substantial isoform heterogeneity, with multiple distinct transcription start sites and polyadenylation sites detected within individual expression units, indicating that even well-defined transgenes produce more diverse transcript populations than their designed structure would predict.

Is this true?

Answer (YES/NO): NO